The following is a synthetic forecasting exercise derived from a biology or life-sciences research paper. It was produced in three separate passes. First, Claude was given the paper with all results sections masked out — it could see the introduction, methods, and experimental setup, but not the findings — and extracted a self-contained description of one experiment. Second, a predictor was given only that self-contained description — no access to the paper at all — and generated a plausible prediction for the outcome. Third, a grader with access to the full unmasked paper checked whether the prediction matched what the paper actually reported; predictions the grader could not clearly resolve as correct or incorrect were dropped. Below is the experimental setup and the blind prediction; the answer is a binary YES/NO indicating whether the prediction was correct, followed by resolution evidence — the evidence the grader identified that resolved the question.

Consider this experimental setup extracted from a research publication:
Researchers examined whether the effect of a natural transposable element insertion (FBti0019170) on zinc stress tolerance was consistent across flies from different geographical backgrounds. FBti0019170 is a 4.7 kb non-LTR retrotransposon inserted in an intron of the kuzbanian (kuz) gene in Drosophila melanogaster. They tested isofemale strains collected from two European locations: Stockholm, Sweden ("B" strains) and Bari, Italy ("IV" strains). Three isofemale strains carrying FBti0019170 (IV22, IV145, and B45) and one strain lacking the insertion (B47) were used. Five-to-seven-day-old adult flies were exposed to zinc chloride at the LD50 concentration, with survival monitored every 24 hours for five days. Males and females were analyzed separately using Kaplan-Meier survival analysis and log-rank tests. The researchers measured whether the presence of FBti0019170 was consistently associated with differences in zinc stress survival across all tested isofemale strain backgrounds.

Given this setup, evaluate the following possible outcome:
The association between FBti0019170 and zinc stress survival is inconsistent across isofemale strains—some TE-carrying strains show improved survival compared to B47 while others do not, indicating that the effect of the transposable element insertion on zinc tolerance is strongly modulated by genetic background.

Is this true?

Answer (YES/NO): YES